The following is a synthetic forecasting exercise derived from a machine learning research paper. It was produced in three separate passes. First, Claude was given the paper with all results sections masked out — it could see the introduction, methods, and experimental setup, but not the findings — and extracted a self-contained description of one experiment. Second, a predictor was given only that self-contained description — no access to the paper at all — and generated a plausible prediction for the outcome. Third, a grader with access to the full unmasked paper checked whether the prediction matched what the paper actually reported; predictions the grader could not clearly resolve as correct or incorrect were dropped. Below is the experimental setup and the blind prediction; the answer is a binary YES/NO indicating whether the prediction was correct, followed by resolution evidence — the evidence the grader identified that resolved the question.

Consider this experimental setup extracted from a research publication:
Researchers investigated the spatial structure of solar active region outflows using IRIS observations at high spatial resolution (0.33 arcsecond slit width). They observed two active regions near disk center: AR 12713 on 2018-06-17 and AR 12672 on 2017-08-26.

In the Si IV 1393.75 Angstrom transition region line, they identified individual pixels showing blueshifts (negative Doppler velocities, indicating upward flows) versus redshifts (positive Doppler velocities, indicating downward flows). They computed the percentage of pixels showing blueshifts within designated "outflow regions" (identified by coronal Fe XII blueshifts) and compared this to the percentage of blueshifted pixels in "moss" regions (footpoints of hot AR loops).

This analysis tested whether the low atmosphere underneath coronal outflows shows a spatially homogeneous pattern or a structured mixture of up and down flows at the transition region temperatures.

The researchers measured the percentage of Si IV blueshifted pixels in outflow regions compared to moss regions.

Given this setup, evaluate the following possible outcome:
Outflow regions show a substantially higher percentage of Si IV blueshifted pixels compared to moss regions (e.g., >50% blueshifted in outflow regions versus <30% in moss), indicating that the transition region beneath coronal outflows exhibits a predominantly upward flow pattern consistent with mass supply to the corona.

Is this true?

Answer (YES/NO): NO